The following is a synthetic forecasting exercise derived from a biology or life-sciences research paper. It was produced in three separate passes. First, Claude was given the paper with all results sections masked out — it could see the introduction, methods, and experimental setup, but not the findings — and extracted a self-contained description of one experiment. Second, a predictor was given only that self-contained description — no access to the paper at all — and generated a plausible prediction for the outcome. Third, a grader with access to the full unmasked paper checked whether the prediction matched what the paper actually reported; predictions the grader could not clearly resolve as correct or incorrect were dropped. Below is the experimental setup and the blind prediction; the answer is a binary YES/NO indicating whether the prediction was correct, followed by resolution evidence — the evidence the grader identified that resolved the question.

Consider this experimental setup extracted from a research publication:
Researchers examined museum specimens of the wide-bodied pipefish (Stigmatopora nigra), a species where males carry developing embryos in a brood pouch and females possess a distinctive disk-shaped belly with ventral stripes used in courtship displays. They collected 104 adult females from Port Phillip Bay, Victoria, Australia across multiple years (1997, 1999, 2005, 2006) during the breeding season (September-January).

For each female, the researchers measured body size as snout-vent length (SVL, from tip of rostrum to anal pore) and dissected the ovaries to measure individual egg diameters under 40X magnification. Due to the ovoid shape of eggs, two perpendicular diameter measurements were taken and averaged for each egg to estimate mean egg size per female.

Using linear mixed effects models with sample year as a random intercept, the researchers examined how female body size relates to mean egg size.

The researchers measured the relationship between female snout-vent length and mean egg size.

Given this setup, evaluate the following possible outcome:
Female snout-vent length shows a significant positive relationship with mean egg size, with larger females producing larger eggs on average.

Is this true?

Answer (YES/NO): NO